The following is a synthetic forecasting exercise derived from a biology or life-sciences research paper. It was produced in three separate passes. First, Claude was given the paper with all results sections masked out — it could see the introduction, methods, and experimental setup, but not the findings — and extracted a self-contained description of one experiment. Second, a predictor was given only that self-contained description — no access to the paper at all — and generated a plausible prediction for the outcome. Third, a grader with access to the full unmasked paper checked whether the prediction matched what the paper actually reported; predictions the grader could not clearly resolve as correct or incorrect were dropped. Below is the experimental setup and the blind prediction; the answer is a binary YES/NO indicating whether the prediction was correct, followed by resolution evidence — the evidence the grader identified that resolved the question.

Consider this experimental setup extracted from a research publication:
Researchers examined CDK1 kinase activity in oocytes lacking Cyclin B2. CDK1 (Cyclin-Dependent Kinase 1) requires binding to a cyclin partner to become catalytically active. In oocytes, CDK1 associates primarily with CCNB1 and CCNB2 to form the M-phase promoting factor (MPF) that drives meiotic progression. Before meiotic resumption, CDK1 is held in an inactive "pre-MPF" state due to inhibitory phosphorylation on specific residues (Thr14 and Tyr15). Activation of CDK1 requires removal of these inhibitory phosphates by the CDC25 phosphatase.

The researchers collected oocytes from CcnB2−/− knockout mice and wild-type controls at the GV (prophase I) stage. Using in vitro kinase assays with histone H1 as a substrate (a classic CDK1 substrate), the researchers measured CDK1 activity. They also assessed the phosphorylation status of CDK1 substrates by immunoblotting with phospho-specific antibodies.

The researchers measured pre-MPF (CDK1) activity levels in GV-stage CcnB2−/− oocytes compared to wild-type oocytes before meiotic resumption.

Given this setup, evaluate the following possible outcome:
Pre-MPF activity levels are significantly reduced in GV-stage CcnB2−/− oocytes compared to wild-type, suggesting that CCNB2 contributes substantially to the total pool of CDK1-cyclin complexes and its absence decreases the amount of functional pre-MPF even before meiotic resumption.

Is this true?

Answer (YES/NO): YES